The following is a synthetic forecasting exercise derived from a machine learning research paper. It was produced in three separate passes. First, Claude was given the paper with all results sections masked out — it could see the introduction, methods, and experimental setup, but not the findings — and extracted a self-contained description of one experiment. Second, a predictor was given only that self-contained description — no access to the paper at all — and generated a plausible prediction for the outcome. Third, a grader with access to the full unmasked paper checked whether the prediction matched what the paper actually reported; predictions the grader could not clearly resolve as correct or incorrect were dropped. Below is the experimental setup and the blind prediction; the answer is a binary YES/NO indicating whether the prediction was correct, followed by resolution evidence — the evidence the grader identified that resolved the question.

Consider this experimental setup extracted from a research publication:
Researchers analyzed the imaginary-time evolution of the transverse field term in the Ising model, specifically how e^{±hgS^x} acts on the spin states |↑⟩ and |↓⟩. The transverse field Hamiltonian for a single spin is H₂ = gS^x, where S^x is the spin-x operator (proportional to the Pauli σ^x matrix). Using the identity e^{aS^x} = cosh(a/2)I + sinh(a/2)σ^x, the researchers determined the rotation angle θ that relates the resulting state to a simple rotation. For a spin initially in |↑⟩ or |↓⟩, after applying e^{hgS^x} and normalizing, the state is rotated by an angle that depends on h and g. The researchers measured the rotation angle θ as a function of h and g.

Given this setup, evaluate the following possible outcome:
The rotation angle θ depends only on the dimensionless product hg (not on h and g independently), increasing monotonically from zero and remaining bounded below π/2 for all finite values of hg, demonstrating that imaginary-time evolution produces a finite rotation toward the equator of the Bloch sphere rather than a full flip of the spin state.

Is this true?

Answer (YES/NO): YES